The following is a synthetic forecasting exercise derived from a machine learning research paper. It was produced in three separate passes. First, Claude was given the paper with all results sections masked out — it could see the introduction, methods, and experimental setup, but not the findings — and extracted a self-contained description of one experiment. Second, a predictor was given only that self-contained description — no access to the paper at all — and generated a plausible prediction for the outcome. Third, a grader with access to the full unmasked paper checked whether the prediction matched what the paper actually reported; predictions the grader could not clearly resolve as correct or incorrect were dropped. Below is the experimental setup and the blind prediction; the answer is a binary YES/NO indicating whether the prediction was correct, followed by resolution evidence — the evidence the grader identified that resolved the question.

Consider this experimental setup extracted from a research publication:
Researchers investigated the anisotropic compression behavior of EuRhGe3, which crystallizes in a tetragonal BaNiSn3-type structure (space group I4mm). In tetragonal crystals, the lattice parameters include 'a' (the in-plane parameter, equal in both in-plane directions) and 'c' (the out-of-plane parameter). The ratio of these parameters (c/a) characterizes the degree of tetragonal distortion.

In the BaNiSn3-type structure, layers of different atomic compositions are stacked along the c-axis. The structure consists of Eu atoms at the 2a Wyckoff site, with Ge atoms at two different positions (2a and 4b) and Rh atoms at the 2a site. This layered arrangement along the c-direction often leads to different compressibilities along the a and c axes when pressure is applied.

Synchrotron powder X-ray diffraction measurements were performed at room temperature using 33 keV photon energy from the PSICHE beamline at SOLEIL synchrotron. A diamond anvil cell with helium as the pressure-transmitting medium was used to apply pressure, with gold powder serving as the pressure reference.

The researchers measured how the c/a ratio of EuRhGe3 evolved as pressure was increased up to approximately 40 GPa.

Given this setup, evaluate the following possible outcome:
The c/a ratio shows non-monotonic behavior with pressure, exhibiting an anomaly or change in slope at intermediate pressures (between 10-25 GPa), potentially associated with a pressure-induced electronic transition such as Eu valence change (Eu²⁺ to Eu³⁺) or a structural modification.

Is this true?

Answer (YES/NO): NO